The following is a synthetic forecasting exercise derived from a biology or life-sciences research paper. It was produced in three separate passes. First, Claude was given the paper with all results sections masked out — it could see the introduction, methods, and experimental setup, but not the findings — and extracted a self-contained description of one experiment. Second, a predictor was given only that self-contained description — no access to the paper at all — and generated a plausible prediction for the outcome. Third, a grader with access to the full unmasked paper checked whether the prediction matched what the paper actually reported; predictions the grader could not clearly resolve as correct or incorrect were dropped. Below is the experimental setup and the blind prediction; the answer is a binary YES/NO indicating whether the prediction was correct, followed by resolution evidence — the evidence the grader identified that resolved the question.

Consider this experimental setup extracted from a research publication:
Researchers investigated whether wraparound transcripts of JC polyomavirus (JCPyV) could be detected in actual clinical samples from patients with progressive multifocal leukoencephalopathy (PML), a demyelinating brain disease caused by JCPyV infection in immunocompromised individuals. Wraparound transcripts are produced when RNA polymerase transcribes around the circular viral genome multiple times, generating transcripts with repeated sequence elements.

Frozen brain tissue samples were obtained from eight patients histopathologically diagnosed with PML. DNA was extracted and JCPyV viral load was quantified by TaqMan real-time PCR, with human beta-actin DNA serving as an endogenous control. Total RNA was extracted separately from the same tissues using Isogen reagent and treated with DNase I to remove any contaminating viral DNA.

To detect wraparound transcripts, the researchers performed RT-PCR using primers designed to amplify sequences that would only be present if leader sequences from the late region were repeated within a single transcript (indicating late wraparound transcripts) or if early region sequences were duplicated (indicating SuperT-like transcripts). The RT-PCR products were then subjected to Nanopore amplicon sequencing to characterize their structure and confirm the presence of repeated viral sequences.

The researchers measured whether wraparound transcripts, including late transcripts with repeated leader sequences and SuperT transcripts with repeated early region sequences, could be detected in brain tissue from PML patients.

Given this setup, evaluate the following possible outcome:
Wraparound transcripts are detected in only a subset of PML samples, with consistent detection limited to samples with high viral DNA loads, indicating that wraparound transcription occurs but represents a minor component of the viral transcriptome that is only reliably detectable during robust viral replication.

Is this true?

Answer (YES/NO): NO